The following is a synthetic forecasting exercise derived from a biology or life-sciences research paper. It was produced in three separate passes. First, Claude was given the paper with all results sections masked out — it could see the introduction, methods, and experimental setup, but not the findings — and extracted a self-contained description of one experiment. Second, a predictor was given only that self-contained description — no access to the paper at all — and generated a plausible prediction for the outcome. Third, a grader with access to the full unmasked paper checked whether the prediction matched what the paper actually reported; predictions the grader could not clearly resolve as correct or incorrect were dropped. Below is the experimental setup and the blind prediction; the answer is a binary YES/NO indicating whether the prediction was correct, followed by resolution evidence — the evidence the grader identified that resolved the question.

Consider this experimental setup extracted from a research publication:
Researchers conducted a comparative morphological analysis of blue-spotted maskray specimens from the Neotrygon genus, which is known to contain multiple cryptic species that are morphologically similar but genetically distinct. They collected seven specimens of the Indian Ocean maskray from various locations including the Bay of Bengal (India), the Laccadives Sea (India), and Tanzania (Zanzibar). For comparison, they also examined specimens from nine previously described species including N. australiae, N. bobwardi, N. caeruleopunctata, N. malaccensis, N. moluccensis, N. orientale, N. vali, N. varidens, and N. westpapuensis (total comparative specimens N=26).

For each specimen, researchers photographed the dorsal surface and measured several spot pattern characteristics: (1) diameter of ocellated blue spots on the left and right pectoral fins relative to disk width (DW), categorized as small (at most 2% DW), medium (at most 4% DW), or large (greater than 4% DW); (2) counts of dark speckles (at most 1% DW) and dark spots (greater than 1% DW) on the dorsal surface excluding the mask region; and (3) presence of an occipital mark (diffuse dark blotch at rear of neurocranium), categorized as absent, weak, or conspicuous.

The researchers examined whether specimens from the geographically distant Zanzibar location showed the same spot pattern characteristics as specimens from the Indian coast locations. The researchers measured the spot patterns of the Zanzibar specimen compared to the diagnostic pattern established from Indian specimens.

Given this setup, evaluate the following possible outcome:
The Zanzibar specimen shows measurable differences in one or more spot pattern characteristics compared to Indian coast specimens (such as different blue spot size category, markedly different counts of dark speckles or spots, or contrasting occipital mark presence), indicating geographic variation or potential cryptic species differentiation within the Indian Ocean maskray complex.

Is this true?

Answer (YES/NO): YES